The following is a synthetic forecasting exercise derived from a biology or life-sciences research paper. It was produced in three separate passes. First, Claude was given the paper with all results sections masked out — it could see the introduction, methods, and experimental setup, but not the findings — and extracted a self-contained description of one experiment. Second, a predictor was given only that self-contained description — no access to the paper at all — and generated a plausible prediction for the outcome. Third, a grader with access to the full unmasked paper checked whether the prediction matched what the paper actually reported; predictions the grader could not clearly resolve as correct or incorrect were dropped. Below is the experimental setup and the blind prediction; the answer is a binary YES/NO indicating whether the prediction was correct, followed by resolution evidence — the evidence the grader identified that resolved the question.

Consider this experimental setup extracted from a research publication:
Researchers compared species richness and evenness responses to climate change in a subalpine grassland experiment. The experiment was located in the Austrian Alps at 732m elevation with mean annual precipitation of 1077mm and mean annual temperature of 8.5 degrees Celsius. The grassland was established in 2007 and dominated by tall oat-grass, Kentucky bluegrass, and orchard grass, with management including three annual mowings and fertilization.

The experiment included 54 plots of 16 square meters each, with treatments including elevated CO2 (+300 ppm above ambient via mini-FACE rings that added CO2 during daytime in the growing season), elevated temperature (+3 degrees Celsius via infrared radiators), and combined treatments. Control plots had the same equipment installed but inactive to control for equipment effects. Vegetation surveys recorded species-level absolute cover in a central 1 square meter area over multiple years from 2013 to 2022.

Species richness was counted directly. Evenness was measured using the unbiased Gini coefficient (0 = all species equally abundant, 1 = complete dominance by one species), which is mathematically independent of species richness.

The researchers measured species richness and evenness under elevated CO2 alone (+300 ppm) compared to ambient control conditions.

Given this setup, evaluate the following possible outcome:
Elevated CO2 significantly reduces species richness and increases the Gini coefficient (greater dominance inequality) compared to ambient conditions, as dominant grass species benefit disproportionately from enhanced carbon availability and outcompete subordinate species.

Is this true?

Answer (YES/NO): NO